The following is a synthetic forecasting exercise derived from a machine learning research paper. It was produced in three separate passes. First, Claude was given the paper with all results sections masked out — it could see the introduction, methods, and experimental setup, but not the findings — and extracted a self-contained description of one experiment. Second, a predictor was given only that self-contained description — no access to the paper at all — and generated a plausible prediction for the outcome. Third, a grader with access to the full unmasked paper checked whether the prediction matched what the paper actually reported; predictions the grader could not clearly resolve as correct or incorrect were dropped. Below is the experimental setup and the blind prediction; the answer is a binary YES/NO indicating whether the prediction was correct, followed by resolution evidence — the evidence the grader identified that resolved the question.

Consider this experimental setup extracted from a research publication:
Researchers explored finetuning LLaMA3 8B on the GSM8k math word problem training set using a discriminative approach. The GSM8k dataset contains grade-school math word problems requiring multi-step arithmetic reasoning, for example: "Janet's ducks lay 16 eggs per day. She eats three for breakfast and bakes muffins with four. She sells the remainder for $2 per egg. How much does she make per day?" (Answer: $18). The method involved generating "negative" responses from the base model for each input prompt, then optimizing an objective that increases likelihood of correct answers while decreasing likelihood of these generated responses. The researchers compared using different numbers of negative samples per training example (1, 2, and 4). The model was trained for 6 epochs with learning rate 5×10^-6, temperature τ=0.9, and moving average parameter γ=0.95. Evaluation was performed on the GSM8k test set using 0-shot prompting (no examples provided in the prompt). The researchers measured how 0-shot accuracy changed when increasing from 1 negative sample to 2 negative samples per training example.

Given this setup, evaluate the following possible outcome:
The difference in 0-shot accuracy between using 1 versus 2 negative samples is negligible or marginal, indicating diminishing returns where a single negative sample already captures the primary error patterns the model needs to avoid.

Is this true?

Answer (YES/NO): NO